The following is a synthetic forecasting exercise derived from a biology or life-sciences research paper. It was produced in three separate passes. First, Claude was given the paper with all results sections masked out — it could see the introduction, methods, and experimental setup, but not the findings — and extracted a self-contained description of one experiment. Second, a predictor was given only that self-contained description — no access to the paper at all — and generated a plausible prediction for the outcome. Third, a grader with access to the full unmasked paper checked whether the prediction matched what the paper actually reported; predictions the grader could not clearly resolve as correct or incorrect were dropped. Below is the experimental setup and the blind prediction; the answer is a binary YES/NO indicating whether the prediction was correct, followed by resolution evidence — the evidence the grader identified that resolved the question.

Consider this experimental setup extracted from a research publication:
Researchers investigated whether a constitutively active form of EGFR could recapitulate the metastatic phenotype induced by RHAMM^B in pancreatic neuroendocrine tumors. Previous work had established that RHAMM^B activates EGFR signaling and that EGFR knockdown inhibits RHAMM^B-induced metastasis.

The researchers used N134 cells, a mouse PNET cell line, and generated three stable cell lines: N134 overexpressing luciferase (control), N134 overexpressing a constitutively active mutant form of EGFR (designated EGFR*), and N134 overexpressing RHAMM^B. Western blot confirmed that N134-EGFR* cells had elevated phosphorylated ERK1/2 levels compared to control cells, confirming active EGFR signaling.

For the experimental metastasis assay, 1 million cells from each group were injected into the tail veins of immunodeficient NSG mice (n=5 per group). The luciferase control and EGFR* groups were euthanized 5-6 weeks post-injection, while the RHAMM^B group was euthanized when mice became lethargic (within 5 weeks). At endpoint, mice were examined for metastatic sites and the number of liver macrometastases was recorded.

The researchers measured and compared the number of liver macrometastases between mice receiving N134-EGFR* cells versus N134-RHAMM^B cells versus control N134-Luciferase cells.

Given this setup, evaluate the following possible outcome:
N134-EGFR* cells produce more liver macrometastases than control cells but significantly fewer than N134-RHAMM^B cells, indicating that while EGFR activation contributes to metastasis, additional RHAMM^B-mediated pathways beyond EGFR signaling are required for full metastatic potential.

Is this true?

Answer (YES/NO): YES